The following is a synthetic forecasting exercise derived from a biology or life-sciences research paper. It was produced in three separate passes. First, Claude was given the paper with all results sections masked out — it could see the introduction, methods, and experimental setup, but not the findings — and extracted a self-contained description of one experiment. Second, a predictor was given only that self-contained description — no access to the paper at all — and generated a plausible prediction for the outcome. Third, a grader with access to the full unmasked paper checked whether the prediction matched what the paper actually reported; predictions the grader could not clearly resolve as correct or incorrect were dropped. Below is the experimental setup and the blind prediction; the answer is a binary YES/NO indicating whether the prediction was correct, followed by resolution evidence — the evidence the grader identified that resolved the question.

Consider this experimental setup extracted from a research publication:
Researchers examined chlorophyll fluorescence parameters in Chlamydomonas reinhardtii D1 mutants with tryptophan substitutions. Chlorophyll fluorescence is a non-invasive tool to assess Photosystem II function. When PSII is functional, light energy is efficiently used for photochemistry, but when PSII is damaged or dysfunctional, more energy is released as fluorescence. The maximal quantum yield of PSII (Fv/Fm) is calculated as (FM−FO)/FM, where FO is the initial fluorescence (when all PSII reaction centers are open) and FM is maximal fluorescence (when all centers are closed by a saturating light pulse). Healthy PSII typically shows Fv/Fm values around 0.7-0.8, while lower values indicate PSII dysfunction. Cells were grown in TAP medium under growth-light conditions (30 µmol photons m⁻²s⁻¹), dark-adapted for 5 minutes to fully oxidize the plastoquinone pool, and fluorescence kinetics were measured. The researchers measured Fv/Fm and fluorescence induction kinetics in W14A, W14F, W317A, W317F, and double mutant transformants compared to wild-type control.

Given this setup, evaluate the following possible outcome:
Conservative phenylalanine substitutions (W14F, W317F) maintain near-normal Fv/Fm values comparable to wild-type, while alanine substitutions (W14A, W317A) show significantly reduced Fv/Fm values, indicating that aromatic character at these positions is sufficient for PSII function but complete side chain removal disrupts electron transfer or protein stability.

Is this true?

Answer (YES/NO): YES